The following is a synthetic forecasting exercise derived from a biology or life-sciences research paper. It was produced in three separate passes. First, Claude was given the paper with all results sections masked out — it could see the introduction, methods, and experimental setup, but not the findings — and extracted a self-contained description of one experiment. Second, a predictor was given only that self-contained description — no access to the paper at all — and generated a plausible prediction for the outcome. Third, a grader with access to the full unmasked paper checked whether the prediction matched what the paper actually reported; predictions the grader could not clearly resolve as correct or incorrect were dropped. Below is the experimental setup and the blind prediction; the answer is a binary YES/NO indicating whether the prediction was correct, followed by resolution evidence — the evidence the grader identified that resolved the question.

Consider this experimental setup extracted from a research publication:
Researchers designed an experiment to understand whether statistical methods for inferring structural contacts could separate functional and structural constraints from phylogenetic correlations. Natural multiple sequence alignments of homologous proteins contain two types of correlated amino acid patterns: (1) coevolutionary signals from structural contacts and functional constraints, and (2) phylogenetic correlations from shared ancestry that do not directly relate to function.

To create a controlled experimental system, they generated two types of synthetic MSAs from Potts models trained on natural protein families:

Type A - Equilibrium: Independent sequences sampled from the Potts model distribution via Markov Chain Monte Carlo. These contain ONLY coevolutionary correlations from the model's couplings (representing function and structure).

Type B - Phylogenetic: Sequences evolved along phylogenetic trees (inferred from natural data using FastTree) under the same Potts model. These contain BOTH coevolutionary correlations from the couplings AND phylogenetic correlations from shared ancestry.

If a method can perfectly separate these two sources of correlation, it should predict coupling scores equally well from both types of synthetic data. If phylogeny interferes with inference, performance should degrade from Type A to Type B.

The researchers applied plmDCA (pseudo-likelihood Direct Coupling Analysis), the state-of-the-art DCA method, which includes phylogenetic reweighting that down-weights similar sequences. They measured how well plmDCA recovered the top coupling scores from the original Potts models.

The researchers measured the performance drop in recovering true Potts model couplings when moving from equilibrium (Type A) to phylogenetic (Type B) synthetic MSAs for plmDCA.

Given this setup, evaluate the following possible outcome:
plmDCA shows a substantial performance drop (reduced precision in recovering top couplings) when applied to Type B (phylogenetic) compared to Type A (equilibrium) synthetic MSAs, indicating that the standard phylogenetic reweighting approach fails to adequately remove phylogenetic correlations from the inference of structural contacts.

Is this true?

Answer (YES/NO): YES